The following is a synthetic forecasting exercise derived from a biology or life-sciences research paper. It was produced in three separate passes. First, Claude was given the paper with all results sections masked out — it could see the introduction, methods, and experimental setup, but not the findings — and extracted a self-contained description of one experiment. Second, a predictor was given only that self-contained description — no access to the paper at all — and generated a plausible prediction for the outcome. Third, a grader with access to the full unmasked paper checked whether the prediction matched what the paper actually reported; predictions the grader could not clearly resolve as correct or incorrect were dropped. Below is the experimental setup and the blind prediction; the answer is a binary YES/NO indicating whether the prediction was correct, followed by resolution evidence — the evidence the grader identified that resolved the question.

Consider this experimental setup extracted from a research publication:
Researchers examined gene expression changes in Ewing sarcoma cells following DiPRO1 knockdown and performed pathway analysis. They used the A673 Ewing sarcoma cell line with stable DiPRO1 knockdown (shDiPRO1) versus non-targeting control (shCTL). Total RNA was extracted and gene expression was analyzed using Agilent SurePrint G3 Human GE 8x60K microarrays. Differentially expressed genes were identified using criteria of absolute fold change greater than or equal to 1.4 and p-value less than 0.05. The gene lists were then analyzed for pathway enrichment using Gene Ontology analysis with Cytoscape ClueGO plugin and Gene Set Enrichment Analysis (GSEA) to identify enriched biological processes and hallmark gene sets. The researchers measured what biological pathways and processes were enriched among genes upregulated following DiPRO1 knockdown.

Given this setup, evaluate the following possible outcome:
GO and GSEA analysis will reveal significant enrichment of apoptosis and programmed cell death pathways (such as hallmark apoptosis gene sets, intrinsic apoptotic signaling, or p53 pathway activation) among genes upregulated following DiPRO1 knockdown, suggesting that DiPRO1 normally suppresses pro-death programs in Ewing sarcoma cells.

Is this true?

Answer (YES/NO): YES